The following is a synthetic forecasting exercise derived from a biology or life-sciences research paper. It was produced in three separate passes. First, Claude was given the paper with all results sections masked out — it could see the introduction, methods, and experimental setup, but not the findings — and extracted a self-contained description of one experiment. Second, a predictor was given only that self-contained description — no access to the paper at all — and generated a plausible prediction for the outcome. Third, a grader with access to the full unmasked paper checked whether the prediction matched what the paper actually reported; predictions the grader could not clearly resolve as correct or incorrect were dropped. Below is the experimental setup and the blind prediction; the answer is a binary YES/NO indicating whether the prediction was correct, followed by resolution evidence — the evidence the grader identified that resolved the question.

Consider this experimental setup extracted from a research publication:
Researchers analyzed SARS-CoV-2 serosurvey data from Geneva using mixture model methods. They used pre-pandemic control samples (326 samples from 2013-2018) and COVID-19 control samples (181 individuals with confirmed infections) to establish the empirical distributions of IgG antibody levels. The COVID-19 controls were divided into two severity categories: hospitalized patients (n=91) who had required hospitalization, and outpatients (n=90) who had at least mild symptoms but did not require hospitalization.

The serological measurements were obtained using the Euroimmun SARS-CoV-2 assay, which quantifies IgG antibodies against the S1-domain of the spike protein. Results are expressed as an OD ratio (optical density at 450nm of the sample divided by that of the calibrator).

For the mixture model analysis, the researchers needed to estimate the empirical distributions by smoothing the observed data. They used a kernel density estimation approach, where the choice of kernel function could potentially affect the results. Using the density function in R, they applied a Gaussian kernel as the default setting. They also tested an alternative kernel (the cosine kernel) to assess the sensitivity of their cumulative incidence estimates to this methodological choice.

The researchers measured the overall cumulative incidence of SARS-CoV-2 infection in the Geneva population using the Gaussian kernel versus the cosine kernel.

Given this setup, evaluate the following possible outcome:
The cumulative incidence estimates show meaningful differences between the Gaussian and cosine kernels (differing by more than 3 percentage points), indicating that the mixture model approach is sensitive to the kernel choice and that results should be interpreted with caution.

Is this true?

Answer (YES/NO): NO